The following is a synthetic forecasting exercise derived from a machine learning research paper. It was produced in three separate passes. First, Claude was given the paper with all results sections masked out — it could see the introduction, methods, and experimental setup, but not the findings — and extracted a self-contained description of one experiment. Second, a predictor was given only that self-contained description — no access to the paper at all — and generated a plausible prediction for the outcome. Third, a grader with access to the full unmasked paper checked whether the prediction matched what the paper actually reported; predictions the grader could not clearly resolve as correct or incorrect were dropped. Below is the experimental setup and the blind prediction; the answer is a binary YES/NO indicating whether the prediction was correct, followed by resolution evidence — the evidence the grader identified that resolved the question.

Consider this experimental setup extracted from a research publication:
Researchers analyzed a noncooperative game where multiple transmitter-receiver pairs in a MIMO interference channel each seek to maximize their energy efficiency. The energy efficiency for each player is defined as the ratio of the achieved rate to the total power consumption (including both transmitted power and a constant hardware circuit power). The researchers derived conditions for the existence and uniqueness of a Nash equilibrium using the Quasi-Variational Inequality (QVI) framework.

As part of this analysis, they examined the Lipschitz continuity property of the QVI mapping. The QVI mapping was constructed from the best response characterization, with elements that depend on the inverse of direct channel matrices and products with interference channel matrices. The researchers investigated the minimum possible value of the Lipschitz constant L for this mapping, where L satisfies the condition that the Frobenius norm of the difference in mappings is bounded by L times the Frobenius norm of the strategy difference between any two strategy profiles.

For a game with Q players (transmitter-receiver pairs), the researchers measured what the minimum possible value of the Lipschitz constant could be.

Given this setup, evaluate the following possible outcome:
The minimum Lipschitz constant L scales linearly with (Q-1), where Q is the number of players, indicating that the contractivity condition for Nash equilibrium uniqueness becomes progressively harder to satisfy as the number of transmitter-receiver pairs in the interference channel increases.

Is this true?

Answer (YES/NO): NO